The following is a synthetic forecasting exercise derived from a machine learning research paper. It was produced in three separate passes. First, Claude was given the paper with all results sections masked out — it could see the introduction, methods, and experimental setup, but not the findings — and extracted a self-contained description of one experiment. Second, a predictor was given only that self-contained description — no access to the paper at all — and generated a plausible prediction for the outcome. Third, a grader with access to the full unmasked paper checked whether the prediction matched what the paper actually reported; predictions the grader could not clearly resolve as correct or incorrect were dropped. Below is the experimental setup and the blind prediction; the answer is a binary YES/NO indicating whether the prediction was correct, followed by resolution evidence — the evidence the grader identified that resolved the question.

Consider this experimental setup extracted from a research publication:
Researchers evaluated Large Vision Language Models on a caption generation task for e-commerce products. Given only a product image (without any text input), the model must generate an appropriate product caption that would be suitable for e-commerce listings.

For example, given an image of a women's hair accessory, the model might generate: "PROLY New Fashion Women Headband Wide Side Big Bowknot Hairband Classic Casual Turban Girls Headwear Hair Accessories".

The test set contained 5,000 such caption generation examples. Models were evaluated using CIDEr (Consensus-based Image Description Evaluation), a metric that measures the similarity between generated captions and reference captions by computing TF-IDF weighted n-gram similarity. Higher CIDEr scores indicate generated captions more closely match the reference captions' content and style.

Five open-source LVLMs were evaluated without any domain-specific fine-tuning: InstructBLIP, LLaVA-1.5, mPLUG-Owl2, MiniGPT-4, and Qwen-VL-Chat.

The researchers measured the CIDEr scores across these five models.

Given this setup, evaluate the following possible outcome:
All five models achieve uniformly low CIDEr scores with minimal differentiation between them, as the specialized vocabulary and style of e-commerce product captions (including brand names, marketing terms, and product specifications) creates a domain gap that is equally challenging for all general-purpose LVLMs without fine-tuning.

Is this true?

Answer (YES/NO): NO